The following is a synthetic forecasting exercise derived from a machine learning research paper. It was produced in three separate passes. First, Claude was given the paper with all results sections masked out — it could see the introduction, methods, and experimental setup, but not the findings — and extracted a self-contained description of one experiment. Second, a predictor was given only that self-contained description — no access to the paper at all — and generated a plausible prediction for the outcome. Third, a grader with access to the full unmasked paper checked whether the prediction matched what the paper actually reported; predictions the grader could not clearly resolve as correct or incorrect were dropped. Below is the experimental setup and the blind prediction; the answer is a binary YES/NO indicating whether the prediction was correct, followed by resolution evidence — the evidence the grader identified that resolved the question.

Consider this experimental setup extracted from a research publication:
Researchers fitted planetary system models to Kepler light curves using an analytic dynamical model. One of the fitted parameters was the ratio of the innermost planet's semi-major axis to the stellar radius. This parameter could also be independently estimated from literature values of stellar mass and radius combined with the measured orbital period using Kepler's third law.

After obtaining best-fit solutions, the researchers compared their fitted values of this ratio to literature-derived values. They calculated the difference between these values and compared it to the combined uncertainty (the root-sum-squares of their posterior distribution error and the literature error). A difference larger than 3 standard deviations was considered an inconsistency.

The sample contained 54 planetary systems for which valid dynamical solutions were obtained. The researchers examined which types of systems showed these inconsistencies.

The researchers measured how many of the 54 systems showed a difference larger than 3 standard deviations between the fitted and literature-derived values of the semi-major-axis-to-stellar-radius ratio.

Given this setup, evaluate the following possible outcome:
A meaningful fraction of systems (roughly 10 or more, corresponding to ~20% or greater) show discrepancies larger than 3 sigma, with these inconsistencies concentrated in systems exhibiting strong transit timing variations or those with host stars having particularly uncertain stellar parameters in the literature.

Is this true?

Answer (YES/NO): NO